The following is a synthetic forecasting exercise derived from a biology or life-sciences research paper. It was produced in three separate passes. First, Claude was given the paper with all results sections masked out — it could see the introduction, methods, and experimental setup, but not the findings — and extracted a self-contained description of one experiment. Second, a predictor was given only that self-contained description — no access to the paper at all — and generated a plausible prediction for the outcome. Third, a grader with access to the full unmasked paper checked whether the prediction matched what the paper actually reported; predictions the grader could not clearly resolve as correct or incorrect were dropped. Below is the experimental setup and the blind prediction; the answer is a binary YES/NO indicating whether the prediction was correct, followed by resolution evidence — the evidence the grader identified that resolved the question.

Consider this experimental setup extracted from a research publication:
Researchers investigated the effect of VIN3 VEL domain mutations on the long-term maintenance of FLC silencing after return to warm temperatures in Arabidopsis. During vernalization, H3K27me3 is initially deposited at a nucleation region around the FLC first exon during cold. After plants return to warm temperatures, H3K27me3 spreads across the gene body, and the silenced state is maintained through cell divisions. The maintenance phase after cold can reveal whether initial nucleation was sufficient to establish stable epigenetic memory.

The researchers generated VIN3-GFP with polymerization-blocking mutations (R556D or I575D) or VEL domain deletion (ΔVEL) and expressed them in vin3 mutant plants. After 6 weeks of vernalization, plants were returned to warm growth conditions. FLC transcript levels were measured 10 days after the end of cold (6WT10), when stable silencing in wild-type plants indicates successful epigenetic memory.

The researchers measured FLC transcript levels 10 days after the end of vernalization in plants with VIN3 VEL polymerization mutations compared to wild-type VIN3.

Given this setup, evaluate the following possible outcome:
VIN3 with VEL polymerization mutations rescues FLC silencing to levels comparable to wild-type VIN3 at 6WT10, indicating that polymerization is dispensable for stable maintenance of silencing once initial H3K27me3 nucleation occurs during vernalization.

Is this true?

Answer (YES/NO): NO